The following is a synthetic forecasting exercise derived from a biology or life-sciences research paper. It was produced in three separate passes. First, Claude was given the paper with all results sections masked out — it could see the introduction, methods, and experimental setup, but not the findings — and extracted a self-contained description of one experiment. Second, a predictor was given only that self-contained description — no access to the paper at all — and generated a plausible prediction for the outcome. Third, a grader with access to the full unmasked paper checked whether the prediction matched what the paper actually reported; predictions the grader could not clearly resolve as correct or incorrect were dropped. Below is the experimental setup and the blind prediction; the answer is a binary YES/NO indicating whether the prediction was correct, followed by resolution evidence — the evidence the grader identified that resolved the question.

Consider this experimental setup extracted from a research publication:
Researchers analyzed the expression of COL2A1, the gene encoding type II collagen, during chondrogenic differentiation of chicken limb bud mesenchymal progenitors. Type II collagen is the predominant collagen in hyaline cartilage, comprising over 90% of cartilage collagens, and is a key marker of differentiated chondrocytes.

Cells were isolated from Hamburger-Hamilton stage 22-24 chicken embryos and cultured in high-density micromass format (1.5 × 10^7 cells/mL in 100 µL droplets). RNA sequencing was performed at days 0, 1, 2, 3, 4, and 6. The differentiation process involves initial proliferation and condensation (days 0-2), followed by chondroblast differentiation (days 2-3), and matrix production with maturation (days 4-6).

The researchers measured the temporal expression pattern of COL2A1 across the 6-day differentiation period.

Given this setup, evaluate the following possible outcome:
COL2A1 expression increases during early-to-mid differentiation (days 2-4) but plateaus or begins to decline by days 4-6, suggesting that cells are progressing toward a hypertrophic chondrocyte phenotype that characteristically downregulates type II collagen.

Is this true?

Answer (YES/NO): NO